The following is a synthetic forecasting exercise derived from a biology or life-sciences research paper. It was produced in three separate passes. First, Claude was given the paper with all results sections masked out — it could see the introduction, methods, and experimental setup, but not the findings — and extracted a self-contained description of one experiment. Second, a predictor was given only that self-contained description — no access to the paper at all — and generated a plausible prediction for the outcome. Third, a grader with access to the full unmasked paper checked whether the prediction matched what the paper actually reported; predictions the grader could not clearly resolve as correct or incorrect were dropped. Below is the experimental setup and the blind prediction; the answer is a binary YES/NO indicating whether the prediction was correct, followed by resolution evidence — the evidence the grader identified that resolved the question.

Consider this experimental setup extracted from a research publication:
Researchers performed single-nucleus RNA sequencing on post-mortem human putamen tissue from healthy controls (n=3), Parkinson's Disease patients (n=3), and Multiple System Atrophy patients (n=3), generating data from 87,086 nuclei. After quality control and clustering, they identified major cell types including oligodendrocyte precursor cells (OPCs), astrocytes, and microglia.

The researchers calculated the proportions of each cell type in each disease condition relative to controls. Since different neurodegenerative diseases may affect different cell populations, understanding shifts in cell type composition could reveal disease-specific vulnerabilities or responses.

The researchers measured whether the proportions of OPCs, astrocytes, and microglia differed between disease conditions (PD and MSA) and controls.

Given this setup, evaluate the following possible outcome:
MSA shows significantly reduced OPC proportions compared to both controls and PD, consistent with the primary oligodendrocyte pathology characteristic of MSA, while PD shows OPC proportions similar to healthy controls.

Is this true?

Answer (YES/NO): NO